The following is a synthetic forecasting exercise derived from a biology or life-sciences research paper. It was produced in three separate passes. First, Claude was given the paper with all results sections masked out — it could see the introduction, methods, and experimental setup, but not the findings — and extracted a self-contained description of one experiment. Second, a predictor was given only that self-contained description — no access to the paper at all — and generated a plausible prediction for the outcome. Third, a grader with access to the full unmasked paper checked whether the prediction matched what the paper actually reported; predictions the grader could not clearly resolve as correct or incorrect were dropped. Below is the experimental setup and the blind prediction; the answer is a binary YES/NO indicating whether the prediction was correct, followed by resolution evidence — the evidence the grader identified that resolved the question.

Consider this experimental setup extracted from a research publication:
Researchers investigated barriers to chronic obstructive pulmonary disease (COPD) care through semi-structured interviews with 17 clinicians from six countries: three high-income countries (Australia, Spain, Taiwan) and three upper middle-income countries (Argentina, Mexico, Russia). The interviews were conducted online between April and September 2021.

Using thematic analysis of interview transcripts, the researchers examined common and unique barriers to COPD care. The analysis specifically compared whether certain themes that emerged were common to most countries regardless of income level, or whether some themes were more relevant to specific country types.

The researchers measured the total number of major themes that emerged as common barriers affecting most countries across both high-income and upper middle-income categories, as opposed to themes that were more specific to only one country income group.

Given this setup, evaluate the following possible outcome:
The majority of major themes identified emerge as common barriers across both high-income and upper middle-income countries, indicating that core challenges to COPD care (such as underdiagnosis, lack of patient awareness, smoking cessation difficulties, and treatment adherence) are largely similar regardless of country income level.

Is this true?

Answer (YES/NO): YES